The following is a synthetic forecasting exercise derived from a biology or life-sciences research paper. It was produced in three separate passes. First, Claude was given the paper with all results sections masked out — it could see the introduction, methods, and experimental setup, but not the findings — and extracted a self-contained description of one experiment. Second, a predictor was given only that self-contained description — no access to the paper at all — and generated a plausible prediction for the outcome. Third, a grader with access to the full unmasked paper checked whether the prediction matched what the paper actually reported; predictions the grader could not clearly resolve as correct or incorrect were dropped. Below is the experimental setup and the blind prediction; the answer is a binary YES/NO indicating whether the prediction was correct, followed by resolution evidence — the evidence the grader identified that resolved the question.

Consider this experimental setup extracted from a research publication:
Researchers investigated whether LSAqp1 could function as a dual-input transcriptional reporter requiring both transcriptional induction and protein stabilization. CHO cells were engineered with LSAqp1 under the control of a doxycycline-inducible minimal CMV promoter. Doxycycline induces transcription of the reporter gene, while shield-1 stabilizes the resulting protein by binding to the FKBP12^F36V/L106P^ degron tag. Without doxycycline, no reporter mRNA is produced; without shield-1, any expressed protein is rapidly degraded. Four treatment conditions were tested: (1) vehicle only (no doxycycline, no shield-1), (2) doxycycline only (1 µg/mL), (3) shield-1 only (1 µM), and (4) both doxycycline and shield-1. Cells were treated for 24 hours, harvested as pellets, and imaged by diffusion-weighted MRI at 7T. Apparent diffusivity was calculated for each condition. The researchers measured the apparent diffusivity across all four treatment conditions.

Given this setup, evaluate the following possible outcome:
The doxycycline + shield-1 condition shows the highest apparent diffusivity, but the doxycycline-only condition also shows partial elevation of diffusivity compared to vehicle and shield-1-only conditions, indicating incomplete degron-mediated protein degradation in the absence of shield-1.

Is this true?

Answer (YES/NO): NO